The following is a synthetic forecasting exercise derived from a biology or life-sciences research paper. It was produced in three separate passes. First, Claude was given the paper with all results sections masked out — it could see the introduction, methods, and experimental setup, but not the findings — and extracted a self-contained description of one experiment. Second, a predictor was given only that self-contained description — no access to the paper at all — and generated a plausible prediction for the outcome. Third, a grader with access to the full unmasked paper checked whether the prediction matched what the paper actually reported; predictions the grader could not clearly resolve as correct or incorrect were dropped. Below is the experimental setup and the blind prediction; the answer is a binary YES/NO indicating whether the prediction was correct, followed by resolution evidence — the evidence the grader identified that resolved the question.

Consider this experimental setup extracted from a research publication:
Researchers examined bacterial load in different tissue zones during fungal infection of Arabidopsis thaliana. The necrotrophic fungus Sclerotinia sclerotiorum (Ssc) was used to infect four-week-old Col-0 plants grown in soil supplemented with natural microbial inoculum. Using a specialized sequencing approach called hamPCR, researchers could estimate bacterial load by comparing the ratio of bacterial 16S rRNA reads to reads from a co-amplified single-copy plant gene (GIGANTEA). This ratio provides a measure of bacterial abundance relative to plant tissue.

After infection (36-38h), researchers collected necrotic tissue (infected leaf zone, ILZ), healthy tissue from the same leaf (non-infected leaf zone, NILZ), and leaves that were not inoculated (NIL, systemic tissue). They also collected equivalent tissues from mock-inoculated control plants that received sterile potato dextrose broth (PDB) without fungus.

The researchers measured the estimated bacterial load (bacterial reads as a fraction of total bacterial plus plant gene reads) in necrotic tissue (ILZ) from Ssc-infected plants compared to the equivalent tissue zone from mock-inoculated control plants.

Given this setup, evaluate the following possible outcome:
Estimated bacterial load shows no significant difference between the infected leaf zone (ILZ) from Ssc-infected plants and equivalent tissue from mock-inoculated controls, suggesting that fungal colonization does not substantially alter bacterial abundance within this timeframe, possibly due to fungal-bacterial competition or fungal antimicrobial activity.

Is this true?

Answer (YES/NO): NO